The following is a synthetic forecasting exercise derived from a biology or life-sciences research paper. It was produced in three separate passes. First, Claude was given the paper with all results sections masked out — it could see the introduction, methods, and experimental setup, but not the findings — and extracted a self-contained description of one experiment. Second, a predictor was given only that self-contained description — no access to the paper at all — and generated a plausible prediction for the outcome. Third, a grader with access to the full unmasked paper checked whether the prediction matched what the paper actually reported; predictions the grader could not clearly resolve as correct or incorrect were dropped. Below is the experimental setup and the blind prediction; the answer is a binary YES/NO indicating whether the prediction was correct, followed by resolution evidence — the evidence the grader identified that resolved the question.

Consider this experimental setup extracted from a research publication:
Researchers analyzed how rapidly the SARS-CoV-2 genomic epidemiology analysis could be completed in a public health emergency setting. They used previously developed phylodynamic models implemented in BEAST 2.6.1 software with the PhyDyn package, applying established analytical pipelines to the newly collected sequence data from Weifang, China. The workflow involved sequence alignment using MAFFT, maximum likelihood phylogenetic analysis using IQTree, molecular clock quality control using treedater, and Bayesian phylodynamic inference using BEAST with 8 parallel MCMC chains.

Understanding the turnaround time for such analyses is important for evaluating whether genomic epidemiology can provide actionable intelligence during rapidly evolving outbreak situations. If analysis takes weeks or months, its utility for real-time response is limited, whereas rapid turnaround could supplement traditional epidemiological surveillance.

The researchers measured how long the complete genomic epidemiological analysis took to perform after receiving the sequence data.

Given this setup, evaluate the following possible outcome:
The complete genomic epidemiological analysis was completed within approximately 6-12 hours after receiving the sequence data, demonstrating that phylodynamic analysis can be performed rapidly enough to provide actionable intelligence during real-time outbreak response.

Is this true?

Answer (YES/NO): NO